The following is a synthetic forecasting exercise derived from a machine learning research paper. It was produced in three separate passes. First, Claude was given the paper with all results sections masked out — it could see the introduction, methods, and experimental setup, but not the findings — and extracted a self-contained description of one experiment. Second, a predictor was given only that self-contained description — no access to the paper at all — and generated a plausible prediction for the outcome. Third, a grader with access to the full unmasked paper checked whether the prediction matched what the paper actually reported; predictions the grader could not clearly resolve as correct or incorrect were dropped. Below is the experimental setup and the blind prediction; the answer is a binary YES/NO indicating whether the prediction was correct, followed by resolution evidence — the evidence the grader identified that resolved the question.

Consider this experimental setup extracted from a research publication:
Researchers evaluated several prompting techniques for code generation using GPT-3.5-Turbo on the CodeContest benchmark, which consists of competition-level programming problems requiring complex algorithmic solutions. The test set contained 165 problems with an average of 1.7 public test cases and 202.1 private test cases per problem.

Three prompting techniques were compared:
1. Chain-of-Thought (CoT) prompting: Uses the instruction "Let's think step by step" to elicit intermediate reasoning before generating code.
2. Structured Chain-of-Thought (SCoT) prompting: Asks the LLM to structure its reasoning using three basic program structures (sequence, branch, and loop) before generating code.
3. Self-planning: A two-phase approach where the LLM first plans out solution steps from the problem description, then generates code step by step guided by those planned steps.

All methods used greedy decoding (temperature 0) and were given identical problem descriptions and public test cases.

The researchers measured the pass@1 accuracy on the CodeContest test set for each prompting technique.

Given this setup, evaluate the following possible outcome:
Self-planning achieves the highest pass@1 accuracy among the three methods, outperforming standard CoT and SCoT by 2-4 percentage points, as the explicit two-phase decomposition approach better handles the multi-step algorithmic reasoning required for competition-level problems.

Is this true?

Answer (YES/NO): NO